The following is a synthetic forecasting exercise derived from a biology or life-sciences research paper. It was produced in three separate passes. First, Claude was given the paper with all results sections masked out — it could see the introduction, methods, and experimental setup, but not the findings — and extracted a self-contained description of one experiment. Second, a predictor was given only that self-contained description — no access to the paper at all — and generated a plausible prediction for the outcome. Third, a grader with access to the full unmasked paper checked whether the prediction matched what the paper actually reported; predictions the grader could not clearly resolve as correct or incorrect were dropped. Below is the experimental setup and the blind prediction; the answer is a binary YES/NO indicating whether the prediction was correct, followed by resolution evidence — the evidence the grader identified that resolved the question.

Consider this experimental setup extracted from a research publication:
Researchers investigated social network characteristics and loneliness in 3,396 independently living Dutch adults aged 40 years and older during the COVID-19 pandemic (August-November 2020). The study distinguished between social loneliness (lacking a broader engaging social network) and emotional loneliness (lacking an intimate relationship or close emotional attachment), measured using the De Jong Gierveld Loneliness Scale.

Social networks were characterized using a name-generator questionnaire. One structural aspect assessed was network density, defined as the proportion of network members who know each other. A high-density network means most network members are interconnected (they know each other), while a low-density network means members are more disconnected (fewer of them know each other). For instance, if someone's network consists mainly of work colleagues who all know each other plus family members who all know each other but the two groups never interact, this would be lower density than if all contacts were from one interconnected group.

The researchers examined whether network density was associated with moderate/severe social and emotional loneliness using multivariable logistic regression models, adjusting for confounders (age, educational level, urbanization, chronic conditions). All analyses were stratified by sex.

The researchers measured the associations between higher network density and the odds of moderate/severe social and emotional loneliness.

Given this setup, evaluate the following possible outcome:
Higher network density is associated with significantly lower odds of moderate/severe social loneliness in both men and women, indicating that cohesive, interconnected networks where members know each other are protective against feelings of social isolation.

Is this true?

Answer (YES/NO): YES